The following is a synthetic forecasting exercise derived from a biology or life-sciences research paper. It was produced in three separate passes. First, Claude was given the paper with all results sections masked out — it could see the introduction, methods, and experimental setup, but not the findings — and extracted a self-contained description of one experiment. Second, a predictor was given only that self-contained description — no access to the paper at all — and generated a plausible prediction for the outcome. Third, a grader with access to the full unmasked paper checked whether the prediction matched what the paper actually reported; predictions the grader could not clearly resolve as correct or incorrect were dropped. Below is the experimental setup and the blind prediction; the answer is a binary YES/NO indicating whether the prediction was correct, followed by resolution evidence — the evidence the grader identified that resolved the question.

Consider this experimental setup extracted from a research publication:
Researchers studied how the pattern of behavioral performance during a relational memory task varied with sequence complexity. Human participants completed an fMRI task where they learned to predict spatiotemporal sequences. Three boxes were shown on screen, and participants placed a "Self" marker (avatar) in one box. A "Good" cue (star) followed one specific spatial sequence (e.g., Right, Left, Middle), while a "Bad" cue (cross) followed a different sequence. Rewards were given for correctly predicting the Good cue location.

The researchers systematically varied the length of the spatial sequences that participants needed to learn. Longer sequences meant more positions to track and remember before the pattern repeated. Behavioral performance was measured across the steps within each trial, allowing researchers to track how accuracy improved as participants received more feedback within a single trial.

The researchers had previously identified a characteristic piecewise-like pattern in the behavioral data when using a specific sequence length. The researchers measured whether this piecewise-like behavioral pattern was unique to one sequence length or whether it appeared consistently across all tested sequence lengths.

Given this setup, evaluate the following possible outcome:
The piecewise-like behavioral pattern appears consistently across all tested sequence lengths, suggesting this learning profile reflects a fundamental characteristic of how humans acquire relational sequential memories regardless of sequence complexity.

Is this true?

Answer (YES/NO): YES